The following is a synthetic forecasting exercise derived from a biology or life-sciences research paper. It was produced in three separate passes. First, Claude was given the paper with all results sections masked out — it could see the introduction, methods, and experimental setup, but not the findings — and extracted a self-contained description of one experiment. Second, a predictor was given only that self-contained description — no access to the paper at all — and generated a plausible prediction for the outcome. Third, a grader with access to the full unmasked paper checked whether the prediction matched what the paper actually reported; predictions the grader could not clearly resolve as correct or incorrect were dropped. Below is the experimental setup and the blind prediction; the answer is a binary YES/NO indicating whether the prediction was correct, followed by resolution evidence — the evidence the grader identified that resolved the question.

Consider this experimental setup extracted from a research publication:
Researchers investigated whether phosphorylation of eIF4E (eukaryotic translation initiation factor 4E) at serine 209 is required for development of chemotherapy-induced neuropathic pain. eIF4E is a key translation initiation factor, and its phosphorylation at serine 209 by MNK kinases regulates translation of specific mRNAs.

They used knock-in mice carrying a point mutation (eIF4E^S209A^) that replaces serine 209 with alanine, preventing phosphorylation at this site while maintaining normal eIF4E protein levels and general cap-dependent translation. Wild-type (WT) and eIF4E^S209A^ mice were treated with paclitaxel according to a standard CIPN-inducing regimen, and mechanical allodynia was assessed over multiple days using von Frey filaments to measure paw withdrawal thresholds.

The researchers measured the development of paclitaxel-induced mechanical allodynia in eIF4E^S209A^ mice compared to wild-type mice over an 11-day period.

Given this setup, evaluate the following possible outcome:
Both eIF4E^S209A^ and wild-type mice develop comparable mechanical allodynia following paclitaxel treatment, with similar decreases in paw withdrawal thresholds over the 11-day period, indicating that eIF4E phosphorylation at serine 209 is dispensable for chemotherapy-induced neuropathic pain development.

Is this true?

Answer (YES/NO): NO